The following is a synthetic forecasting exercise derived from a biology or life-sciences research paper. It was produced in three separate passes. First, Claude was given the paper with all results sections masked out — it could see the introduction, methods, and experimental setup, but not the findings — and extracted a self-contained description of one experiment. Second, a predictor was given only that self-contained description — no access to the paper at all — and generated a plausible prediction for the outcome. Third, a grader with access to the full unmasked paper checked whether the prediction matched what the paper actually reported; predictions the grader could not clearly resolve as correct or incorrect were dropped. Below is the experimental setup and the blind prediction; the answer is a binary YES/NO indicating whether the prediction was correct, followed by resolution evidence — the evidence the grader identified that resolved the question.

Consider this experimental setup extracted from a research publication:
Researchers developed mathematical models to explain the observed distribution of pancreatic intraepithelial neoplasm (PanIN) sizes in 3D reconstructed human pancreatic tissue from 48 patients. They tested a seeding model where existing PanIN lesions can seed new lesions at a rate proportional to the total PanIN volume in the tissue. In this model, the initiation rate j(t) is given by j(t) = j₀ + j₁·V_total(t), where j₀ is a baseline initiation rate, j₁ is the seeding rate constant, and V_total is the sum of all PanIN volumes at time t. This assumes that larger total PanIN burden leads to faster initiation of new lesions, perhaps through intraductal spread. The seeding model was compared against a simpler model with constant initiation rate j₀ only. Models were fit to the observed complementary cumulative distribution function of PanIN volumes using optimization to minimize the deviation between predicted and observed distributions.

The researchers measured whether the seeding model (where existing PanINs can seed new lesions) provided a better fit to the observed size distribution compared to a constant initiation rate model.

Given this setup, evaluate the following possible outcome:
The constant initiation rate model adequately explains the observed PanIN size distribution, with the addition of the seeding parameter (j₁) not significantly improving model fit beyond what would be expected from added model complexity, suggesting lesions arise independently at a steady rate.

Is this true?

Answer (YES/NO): NO